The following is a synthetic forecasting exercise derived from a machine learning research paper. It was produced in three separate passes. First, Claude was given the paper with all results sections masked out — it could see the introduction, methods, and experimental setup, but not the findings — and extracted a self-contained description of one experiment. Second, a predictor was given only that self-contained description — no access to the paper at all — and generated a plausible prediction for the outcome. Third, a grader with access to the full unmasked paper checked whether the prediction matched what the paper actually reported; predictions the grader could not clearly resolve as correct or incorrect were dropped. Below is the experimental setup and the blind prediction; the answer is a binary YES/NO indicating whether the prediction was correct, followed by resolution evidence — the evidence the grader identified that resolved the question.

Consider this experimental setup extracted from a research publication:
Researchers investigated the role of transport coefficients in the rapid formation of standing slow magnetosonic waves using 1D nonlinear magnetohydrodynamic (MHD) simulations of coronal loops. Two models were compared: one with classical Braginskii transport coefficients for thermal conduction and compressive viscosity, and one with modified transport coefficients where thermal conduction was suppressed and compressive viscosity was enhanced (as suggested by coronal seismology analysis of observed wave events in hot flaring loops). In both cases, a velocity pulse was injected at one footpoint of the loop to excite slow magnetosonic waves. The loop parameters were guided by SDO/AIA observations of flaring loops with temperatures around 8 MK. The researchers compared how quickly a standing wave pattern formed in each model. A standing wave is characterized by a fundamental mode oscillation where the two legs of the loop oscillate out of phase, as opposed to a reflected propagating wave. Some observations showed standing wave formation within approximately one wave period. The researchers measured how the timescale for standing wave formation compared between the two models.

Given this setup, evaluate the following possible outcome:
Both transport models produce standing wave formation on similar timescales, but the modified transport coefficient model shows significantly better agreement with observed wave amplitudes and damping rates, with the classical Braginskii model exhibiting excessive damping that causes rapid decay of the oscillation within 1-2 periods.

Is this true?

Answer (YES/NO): NO